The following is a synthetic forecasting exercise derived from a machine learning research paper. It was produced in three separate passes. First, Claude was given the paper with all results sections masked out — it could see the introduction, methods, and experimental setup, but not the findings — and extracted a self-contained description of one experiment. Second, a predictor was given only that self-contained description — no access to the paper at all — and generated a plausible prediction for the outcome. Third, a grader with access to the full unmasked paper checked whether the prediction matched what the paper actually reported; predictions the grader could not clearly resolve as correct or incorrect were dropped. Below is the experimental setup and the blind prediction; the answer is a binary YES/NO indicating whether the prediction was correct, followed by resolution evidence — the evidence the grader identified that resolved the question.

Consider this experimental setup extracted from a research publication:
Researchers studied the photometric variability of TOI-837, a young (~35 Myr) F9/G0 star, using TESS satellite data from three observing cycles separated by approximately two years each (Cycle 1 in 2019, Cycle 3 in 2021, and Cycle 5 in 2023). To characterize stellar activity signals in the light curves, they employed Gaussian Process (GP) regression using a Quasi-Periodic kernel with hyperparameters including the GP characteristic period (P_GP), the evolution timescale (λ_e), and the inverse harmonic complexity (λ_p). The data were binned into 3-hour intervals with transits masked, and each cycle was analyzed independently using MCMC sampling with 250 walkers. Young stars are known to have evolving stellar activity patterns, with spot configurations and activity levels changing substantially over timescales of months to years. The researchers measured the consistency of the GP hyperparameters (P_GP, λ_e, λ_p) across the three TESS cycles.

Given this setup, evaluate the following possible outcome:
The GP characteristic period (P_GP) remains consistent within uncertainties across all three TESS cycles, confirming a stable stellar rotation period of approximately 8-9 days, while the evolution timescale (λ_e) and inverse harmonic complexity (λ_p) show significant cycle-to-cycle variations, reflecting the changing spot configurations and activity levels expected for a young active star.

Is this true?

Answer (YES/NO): NO